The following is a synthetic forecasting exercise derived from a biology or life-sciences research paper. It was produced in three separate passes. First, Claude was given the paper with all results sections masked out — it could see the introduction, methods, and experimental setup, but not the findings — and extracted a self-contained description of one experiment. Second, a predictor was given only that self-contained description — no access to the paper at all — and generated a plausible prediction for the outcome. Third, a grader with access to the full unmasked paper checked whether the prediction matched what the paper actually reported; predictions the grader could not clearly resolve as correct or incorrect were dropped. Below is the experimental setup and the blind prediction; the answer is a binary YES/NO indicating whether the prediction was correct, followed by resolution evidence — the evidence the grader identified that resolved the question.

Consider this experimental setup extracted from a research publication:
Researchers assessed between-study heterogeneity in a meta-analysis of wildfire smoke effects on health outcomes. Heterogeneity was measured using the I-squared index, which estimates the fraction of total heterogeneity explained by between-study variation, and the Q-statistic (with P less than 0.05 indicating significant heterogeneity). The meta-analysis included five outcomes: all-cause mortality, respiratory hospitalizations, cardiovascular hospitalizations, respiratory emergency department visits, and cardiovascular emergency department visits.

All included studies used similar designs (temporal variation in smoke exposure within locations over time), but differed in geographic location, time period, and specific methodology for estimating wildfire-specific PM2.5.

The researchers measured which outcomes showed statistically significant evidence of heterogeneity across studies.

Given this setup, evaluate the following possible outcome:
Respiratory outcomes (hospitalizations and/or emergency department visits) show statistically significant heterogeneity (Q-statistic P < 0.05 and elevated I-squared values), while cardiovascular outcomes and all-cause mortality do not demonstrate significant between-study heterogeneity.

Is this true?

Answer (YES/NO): NO